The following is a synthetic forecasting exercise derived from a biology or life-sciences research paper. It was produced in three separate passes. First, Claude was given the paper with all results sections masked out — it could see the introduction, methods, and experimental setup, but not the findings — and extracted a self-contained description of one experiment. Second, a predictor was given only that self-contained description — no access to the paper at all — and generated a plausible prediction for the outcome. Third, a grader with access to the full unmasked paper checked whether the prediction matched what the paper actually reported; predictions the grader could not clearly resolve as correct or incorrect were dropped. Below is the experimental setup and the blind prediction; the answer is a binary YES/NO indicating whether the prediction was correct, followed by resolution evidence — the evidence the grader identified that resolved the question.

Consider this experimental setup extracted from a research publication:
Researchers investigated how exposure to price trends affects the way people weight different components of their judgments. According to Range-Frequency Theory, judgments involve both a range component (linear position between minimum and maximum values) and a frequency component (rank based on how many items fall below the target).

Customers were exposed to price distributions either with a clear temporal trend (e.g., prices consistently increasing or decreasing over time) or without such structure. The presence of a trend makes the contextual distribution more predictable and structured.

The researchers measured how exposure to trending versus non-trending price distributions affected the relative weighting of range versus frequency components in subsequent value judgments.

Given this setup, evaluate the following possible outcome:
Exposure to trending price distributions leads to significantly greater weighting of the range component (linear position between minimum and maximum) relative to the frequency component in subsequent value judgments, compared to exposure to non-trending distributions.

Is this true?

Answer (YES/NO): NO